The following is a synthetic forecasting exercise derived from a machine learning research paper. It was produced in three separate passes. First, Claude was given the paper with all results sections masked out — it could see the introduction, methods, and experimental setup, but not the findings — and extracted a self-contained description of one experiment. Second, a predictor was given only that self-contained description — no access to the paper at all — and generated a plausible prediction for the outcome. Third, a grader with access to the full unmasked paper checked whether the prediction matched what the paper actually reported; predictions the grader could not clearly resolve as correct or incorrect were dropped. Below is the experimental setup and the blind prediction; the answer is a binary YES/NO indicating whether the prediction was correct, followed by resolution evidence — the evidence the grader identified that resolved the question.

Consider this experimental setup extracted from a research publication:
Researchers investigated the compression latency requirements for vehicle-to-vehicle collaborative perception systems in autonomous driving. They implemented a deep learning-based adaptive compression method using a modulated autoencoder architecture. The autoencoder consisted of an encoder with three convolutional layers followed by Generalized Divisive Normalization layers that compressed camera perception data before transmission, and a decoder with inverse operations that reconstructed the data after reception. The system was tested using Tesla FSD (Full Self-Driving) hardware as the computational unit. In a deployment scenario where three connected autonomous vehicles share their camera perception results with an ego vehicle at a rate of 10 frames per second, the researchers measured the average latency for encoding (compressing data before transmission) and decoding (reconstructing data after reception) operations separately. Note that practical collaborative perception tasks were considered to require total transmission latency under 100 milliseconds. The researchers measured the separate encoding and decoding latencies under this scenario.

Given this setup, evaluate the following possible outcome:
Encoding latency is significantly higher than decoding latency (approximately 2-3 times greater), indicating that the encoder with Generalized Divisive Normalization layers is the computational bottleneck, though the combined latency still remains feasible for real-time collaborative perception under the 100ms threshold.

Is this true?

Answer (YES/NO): NO